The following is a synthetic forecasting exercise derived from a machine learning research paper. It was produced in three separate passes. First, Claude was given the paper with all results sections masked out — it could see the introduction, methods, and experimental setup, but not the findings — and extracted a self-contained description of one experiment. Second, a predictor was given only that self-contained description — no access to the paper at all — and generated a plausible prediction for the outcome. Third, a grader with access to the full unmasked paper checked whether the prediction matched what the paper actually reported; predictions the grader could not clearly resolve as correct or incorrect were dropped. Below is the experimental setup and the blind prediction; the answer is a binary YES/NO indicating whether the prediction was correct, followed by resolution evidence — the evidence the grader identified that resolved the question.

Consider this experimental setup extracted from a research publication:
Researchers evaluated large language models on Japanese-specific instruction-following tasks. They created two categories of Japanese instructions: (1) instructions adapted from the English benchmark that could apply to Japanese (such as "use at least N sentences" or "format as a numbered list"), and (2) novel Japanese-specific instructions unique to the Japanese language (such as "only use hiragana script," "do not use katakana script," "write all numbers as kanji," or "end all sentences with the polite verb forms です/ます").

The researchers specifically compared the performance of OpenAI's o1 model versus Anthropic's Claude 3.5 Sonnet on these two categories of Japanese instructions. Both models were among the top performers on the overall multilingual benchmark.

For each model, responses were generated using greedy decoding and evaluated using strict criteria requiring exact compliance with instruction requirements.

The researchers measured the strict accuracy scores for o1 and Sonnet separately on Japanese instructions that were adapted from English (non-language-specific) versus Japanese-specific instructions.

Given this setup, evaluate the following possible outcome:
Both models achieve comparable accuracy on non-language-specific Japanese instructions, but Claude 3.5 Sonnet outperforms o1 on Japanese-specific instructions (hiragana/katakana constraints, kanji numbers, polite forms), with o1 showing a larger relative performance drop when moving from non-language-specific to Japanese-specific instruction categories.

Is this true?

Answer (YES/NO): NO